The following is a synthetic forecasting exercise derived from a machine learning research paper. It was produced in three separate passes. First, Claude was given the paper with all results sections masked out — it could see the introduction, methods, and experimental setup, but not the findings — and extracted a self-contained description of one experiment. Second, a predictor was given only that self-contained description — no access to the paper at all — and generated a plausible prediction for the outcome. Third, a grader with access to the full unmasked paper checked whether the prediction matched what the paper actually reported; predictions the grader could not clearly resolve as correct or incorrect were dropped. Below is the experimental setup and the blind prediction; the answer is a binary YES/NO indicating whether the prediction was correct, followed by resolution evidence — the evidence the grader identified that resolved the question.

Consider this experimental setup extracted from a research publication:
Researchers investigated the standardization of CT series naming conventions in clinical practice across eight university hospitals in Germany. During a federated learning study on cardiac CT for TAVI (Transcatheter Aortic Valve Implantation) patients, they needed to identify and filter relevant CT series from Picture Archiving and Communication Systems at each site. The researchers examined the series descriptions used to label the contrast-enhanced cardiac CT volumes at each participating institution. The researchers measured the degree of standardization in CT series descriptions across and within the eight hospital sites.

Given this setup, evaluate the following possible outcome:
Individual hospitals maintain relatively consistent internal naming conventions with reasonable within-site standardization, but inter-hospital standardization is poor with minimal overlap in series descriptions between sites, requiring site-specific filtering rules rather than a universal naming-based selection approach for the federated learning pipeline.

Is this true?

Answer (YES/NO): NO